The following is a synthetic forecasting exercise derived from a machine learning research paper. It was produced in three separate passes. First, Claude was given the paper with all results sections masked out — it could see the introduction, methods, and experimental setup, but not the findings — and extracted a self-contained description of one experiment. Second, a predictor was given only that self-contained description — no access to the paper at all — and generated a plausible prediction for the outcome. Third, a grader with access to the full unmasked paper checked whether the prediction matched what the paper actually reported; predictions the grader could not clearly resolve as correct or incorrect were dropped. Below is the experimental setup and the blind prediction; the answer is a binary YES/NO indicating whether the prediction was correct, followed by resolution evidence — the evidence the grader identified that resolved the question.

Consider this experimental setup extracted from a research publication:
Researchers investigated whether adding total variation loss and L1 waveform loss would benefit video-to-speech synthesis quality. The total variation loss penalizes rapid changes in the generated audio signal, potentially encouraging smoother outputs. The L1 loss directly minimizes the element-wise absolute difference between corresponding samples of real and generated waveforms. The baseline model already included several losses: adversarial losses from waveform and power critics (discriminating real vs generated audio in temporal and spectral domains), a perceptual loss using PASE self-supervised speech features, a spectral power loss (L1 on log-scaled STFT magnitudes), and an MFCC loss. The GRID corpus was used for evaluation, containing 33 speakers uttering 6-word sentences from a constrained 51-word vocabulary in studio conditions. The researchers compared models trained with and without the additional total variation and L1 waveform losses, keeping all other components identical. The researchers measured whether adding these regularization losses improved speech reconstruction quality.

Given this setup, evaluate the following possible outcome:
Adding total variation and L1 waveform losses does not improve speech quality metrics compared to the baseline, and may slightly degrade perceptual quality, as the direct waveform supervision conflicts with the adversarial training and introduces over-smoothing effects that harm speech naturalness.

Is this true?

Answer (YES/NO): NO